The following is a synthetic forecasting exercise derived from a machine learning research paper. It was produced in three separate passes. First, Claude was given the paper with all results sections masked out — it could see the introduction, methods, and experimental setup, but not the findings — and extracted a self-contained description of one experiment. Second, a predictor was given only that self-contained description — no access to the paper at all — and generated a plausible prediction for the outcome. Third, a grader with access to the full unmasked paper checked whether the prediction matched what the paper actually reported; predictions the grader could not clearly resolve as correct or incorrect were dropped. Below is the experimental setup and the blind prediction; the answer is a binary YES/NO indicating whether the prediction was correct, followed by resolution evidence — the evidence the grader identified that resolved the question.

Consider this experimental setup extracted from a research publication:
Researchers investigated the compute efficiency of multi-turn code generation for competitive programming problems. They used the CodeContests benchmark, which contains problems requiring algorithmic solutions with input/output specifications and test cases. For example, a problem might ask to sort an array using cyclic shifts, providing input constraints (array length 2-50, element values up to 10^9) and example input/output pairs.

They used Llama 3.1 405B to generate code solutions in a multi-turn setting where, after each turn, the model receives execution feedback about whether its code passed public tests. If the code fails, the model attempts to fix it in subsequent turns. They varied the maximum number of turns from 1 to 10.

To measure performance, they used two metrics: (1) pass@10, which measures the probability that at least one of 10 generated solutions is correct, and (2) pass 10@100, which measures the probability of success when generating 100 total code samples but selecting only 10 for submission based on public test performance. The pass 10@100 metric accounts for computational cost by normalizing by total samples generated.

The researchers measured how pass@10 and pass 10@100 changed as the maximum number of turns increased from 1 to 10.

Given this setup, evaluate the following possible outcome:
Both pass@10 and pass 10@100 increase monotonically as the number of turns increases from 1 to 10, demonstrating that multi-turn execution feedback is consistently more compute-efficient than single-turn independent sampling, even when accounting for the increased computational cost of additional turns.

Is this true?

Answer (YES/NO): NO